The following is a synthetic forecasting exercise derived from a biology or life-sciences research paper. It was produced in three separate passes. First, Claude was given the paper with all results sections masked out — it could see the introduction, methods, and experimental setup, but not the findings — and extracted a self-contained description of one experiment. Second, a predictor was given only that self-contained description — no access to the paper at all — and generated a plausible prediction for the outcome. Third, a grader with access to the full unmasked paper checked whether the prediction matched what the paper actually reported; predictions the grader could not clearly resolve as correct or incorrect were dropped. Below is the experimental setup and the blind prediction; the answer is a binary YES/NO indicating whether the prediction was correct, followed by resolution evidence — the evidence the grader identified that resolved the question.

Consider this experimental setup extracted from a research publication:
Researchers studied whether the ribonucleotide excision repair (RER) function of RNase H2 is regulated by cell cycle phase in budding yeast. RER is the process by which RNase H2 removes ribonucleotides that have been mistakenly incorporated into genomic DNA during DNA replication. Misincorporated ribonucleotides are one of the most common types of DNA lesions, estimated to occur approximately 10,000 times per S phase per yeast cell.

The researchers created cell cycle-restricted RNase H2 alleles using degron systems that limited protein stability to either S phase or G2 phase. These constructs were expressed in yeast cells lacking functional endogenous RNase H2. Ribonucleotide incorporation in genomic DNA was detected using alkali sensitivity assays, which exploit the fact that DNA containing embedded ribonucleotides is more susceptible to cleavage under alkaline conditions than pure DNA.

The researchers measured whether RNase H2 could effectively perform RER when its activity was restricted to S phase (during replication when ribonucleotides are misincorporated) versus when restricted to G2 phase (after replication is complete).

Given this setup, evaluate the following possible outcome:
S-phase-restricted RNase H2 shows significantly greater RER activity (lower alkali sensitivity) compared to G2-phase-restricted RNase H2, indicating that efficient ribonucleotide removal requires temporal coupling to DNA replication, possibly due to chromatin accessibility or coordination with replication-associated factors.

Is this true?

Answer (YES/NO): NO